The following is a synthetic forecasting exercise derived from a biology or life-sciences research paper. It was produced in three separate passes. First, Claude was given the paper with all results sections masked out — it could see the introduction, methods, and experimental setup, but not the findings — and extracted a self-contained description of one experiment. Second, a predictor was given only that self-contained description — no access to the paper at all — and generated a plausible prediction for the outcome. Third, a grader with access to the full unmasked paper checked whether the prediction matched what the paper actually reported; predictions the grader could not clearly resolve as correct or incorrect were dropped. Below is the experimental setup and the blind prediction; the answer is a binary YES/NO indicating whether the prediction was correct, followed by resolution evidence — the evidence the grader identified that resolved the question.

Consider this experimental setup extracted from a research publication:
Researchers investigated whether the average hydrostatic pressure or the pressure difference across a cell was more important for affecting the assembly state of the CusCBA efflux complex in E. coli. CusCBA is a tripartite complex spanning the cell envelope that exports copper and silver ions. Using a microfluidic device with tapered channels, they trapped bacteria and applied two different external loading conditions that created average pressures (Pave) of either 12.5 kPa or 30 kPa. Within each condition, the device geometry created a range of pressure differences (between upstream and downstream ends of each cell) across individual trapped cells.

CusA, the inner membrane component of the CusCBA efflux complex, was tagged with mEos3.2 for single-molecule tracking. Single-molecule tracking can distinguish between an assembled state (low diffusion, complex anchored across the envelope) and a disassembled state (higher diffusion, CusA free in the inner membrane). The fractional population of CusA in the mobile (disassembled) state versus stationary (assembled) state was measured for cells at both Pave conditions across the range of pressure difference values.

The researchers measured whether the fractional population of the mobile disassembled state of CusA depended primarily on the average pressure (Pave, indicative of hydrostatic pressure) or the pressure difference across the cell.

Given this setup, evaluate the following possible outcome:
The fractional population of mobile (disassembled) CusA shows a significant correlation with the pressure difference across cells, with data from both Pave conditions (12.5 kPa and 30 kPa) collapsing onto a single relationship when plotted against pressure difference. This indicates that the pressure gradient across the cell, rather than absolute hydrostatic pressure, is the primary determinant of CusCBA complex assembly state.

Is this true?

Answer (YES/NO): YES